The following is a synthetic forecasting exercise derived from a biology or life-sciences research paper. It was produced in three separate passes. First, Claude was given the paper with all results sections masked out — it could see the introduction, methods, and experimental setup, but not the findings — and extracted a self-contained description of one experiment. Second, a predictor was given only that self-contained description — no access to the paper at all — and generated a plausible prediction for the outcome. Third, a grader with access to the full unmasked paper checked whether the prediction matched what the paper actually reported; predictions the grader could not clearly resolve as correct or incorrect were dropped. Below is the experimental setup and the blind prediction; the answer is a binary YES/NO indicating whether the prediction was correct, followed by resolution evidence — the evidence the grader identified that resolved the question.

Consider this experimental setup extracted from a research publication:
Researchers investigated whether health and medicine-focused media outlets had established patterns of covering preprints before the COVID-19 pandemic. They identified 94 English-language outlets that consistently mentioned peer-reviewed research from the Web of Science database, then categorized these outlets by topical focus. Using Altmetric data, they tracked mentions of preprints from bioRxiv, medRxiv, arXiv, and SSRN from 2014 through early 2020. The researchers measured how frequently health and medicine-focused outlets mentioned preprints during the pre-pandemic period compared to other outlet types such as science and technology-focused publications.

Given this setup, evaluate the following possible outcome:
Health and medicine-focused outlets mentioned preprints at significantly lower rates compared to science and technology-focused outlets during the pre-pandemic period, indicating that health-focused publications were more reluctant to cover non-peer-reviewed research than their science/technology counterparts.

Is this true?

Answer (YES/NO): YES